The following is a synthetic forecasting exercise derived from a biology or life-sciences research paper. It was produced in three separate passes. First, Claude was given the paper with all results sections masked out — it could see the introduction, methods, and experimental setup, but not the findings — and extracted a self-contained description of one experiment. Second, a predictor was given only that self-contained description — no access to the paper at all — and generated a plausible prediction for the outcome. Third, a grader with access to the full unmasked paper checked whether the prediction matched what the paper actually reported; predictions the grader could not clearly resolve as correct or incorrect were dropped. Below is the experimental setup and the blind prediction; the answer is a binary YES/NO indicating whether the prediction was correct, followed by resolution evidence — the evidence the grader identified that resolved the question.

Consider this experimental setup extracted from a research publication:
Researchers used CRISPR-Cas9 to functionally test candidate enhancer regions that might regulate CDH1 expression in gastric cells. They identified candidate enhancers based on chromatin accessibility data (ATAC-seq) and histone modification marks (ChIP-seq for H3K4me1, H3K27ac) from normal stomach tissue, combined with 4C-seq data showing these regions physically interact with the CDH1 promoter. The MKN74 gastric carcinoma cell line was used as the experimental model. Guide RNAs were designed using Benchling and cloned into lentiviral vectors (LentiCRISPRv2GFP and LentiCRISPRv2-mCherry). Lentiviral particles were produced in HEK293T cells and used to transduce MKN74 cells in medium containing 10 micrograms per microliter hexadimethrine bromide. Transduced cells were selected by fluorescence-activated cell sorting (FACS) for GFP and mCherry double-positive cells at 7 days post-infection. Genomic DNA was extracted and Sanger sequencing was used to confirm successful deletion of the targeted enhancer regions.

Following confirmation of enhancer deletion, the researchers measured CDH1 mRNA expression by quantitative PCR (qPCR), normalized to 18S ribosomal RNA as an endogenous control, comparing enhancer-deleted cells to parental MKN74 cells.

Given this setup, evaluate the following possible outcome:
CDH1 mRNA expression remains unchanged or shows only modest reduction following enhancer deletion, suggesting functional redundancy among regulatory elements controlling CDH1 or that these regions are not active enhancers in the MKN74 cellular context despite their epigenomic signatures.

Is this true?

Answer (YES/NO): NO